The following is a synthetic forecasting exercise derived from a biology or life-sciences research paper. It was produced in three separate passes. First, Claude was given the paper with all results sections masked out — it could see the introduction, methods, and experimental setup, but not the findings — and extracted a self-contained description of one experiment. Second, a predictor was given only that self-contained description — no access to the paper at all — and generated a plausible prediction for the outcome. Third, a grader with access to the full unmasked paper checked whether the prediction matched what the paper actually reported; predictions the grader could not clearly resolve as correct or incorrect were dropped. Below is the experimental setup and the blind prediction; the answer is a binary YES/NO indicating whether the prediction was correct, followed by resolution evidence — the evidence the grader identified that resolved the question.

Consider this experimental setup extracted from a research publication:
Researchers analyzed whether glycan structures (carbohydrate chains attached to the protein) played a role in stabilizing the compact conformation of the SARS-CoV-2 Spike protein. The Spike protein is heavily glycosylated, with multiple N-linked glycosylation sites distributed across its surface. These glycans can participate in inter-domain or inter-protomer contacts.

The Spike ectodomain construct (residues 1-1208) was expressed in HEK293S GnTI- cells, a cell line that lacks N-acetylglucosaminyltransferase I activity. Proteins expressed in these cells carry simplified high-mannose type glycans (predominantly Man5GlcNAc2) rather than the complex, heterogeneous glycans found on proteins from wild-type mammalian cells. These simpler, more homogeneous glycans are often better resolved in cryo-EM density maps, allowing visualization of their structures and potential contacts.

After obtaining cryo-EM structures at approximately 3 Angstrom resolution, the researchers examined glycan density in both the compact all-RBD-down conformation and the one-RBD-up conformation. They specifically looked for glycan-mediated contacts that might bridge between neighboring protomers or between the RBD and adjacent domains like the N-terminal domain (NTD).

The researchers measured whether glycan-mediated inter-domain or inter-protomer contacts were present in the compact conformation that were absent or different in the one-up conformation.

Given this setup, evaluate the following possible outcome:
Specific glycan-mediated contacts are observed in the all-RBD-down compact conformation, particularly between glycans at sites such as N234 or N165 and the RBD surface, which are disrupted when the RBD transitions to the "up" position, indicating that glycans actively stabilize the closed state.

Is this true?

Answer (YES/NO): YES